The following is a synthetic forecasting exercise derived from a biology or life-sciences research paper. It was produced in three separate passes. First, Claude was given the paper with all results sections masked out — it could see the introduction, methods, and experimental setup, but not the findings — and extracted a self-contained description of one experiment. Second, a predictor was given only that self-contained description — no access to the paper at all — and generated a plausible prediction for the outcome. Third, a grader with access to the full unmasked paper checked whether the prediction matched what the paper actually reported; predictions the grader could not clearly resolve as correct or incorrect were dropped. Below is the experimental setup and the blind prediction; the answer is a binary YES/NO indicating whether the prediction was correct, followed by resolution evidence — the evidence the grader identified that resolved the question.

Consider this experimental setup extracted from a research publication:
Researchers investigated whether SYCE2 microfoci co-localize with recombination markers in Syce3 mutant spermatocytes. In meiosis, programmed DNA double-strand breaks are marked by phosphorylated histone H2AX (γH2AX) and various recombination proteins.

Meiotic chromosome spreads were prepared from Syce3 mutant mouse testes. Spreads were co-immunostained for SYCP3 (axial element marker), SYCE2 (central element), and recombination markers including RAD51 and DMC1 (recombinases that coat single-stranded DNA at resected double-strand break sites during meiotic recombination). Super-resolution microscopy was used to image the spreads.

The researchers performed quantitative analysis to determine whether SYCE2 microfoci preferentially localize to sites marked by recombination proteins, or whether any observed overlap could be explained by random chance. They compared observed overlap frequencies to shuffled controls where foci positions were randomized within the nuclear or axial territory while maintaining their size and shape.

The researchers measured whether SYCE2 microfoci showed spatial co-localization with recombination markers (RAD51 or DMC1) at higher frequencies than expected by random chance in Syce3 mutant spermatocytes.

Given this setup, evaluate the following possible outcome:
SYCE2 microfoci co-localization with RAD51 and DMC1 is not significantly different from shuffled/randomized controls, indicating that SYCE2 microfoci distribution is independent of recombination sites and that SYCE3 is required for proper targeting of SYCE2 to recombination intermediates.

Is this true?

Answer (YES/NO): NO